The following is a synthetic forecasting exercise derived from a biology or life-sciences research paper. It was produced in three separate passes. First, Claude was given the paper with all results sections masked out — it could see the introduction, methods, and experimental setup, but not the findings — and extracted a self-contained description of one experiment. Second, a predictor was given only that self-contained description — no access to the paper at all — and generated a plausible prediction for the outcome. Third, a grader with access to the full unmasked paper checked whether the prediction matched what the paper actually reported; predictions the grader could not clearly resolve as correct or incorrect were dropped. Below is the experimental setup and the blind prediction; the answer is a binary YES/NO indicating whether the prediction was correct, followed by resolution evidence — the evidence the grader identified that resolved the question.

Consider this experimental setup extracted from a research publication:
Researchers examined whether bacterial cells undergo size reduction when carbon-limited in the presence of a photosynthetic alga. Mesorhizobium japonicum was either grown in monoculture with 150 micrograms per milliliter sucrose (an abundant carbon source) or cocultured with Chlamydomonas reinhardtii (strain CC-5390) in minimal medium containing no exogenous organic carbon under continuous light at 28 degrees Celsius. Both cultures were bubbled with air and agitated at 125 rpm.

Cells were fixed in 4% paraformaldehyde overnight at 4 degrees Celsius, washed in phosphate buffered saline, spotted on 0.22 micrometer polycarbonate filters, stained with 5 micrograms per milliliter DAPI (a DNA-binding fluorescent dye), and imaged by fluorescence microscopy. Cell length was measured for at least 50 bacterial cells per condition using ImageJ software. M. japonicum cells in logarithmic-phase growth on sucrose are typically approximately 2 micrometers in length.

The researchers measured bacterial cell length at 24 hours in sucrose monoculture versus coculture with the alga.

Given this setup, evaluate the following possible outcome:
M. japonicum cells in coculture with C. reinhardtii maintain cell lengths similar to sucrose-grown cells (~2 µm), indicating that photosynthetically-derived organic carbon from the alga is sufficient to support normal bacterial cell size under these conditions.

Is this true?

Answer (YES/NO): NO